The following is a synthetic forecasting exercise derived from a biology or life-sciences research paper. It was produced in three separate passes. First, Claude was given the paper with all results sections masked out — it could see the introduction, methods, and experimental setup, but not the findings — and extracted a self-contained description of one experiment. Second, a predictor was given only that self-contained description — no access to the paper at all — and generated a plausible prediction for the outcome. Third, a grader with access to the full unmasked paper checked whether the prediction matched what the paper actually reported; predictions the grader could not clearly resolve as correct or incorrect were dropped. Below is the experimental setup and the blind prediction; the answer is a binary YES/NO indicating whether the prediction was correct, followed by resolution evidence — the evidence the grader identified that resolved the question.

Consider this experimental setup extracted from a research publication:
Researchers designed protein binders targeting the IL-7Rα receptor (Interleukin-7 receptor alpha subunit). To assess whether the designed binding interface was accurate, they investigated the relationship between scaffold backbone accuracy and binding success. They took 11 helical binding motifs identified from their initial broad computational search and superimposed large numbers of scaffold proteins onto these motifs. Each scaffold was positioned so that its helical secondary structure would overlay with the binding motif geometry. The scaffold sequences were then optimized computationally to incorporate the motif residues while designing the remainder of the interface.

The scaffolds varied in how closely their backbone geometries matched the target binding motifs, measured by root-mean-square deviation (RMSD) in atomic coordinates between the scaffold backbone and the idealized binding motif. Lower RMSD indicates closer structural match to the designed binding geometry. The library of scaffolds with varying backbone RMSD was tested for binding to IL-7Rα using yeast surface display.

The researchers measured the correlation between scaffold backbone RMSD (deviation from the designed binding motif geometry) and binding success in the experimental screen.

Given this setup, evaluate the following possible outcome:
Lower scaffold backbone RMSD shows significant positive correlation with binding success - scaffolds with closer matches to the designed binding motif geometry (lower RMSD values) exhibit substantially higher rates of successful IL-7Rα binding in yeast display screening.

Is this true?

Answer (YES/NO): YES